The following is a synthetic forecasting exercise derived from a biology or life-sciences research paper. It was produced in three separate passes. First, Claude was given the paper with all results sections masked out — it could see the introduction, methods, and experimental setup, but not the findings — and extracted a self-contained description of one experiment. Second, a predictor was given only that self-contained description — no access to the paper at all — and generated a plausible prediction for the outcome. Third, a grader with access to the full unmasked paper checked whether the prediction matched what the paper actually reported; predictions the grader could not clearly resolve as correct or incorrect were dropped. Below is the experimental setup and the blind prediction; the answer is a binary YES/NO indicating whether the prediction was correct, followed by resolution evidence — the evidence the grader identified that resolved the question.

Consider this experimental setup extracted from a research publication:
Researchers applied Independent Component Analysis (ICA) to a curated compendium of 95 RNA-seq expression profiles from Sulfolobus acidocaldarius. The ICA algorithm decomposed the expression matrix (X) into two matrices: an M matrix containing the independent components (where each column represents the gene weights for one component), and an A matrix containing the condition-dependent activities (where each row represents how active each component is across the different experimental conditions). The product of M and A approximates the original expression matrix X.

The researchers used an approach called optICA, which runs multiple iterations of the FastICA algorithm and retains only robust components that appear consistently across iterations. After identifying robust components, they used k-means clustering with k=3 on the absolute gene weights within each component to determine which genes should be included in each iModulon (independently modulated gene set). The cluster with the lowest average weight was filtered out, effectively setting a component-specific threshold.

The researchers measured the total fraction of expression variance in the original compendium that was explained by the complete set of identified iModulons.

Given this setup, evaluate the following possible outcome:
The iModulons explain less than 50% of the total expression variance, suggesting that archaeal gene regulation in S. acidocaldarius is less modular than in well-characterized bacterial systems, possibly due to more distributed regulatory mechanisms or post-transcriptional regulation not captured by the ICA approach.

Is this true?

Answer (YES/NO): NO